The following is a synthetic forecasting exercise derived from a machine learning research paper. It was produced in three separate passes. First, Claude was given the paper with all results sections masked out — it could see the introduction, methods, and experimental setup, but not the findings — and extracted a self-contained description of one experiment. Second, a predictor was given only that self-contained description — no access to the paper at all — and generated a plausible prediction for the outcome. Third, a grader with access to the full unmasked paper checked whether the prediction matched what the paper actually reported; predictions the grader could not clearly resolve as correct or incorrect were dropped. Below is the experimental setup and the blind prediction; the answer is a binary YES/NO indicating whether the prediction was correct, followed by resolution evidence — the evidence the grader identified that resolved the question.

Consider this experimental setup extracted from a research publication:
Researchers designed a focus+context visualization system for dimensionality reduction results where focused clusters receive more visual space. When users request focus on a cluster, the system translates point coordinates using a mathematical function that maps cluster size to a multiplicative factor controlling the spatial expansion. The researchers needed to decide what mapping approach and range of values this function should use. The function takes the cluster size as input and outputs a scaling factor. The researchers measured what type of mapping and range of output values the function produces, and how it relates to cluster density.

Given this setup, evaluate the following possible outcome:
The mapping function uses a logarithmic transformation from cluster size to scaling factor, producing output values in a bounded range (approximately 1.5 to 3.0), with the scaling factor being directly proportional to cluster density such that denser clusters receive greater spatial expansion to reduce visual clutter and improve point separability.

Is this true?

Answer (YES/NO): NO